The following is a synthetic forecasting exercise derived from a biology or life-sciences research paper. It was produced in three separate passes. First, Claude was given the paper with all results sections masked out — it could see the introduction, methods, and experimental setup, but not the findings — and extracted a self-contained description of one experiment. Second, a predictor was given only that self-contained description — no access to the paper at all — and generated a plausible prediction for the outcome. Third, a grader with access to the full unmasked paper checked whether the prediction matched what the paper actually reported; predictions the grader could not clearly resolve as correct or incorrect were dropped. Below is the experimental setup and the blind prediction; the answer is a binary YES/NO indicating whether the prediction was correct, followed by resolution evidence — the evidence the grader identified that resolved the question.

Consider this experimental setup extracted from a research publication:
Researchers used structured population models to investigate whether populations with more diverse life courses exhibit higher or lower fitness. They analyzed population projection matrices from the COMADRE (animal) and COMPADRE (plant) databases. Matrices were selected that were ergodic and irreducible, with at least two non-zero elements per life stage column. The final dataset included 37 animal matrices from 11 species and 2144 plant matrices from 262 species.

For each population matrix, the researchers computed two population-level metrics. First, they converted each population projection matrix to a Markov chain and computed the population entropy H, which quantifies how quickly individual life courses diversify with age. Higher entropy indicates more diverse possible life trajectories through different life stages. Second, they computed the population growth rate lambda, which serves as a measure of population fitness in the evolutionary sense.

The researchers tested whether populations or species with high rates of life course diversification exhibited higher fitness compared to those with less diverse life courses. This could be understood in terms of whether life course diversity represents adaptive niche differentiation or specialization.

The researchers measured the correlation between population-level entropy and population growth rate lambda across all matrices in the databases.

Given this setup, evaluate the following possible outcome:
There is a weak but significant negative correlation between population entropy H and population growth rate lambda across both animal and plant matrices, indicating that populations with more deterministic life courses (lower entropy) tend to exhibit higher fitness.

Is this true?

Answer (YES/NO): NO